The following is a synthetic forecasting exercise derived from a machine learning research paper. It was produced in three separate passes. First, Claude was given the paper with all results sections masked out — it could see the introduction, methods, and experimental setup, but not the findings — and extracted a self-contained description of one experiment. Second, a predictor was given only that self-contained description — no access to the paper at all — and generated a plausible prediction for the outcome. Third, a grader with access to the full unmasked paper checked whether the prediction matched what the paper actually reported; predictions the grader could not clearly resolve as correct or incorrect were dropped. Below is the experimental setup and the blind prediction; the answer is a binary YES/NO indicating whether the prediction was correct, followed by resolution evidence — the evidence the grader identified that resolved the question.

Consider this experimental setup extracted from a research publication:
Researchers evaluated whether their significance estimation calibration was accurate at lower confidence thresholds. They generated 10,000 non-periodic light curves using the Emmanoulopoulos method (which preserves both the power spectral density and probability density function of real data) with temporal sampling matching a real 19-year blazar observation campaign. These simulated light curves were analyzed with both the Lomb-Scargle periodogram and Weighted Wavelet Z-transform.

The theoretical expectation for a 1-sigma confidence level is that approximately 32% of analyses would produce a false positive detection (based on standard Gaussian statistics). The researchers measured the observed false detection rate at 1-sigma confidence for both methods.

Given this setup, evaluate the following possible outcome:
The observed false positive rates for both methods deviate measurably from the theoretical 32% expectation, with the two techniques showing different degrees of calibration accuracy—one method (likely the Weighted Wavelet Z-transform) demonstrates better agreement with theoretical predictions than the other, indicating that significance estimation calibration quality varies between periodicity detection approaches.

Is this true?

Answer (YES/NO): NO